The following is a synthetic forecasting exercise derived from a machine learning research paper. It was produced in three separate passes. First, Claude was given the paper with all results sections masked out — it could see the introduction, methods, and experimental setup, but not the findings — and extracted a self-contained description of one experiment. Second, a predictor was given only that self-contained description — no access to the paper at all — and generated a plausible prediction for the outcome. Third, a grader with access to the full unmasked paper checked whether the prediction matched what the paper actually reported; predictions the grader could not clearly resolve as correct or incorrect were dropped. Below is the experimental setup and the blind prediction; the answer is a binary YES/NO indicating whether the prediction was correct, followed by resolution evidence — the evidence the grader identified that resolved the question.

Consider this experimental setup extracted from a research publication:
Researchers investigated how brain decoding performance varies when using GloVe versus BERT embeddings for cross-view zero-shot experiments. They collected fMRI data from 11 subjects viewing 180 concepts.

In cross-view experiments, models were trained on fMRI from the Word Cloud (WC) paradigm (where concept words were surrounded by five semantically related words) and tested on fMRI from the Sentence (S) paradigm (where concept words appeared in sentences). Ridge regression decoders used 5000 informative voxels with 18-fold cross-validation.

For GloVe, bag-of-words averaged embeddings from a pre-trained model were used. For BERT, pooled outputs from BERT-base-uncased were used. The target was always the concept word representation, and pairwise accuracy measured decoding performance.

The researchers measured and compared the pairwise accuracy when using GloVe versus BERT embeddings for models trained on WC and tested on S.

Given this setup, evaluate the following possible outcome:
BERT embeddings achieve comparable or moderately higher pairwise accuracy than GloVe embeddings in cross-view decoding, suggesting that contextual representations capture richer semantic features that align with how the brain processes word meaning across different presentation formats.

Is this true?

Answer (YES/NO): YES